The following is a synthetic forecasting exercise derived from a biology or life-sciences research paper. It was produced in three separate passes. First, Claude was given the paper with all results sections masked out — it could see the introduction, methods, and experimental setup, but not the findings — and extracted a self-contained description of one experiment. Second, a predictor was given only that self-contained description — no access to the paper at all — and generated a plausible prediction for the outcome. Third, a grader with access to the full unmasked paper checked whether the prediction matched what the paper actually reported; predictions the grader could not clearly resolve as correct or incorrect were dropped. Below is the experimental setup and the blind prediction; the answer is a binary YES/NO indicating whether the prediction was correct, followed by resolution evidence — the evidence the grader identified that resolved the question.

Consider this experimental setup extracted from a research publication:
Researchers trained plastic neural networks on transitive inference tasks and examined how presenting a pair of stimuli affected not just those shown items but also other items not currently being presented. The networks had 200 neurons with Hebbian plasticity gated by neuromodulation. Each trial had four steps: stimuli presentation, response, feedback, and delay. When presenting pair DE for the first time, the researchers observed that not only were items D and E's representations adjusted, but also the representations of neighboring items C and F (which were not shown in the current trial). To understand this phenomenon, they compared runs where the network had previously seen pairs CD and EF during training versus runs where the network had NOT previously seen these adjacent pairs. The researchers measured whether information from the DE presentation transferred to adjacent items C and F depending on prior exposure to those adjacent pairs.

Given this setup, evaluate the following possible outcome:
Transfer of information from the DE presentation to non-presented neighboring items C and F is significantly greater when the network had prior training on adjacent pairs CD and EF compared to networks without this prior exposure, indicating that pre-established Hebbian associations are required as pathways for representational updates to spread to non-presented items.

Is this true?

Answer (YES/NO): YES